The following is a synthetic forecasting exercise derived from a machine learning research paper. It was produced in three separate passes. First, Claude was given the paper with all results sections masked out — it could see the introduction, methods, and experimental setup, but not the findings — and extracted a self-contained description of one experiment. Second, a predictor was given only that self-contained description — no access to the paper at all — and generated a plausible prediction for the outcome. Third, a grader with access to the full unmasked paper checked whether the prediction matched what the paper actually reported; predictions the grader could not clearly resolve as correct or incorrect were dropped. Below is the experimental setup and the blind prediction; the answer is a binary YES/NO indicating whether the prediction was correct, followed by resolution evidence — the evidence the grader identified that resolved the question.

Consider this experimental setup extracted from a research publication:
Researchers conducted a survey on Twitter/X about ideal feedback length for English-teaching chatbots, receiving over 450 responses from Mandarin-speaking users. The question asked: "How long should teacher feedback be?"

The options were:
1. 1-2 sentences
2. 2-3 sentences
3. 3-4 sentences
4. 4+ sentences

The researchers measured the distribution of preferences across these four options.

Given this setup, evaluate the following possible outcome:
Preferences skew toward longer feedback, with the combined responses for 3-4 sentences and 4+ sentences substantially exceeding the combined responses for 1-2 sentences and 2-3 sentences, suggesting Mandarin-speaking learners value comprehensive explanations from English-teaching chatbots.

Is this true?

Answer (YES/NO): NO